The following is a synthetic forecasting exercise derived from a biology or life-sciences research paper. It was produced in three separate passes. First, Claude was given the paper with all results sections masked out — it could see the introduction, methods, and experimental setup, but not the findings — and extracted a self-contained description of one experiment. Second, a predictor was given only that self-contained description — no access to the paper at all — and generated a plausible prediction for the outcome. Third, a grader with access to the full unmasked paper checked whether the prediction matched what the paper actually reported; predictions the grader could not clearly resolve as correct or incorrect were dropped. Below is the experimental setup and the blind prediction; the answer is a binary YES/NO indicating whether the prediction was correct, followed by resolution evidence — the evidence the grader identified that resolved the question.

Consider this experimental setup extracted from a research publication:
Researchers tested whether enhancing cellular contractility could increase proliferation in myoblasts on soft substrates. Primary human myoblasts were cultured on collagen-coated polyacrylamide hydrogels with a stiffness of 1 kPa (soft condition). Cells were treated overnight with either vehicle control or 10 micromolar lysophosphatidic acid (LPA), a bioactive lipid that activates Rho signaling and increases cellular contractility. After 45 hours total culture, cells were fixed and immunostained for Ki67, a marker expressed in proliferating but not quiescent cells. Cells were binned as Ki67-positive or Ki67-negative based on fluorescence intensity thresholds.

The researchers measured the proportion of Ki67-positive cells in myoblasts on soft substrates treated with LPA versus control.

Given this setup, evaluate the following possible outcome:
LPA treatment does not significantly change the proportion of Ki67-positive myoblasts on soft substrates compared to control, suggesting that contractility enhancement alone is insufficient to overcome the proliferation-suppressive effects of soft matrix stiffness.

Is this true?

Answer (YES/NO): NO